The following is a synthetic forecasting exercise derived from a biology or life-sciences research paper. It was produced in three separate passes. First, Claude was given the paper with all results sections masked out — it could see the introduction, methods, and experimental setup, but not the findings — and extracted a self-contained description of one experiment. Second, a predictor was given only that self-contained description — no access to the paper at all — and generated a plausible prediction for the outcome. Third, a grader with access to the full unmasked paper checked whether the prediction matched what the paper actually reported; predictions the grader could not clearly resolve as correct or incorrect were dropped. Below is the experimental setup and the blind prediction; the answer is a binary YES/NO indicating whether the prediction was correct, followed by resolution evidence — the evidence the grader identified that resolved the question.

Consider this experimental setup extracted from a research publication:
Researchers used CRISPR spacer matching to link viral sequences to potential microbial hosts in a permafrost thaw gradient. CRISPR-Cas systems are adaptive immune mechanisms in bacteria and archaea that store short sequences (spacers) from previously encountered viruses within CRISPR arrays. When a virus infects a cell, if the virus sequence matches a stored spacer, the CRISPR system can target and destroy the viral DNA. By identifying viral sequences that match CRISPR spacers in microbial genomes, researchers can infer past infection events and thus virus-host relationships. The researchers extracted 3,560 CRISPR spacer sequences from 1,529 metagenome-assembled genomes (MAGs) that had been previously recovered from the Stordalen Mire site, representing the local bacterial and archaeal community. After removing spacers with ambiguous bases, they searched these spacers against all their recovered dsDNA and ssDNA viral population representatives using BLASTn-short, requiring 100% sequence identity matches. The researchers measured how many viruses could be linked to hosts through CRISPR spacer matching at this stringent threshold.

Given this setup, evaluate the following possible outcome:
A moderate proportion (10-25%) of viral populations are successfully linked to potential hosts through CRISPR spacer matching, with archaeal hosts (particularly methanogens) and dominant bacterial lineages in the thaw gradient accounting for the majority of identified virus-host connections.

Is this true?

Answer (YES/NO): NO